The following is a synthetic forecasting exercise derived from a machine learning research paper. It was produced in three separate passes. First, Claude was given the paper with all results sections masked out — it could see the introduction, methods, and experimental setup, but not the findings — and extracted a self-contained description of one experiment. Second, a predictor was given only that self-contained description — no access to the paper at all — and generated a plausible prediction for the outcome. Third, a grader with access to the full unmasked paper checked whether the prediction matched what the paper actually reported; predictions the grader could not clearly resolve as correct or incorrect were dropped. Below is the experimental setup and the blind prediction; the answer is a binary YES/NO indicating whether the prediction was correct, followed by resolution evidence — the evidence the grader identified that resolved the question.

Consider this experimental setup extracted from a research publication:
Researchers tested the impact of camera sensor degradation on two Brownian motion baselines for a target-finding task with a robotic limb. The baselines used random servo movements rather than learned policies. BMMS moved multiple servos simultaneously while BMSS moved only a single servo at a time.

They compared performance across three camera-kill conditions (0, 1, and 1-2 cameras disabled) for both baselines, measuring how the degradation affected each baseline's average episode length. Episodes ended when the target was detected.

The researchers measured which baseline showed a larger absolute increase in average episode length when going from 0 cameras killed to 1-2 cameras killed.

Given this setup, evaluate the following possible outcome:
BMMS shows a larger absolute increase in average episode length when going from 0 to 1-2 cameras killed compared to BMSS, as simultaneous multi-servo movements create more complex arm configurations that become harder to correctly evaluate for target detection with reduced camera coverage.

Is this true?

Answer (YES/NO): NO